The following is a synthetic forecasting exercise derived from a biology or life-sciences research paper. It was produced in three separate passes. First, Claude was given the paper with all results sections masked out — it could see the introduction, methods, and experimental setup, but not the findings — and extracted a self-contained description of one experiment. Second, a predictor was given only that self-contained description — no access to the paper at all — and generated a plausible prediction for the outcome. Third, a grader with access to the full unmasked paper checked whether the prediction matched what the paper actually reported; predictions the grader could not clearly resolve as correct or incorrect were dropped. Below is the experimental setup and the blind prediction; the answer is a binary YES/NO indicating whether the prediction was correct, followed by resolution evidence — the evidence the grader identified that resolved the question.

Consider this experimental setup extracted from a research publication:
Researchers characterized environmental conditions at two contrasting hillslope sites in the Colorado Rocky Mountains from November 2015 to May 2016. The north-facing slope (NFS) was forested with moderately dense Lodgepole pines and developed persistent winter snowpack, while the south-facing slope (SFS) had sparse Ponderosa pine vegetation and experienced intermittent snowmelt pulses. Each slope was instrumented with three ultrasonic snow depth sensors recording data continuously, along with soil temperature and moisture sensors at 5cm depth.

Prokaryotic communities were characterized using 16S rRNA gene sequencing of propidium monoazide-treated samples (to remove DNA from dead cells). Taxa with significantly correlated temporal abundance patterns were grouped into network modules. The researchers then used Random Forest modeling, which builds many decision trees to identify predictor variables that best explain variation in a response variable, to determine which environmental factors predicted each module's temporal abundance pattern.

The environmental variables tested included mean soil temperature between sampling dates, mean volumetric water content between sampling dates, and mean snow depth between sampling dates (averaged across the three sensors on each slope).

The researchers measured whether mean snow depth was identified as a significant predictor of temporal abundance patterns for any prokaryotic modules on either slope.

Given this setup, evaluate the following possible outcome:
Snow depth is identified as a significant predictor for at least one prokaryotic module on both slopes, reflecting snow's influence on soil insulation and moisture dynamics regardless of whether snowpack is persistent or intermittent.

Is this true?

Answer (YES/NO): YES